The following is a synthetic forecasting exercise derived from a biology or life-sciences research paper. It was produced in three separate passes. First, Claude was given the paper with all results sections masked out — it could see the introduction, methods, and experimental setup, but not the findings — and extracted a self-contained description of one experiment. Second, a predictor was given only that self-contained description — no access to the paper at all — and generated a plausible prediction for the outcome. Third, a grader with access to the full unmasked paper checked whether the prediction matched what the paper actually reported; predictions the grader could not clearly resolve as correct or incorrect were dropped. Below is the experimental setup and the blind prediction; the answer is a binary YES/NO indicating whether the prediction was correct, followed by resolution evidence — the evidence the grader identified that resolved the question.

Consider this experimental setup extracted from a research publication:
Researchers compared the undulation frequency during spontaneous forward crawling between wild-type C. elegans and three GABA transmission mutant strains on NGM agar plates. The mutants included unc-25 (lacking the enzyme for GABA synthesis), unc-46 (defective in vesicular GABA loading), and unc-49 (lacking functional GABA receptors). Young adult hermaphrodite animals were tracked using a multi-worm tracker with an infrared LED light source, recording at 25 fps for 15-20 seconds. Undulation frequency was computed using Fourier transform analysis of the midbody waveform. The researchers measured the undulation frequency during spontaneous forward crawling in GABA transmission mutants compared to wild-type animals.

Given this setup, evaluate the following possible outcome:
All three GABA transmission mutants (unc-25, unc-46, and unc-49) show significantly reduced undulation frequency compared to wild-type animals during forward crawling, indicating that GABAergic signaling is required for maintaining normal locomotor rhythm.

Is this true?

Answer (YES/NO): NO